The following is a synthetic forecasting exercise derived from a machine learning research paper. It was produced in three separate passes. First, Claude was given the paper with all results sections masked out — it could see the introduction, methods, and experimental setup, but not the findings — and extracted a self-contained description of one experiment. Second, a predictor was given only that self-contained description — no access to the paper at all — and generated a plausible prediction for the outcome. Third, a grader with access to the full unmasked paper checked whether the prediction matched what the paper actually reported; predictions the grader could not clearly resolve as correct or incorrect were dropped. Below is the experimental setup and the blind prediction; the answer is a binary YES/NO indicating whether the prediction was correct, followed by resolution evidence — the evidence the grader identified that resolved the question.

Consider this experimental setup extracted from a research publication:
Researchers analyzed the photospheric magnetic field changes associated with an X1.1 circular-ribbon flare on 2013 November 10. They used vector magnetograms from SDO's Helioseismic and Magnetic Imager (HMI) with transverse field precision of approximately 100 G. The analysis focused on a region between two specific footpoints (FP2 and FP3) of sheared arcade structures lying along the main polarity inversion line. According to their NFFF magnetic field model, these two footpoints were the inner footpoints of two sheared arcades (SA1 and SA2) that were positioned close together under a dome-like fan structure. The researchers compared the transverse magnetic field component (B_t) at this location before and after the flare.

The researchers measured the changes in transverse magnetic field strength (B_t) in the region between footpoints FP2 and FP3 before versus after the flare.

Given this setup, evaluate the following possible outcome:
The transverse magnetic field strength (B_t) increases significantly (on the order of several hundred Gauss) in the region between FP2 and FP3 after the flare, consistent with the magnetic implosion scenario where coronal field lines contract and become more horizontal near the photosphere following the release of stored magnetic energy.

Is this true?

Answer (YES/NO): YES